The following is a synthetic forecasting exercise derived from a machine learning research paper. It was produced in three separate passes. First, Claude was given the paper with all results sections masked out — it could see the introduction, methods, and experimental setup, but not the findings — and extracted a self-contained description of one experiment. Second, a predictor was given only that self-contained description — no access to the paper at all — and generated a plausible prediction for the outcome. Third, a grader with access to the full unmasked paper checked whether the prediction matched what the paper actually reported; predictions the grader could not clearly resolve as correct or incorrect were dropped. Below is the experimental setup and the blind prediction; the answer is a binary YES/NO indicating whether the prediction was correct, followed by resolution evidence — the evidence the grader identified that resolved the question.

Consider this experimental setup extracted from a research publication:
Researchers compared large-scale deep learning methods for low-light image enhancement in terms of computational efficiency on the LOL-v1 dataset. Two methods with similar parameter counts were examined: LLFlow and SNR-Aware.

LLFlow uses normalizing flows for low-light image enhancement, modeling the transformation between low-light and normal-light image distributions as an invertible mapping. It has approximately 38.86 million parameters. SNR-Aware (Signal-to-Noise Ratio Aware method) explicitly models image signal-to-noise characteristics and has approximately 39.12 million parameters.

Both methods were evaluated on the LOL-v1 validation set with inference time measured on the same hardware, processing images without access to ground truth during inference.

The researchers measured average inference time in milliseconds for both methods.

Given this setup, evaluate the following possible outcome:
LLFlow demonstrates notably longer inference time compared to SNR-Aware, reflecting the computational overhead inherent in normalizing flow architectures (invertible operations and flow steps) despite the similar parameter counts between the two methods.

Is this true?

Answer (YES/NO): YES